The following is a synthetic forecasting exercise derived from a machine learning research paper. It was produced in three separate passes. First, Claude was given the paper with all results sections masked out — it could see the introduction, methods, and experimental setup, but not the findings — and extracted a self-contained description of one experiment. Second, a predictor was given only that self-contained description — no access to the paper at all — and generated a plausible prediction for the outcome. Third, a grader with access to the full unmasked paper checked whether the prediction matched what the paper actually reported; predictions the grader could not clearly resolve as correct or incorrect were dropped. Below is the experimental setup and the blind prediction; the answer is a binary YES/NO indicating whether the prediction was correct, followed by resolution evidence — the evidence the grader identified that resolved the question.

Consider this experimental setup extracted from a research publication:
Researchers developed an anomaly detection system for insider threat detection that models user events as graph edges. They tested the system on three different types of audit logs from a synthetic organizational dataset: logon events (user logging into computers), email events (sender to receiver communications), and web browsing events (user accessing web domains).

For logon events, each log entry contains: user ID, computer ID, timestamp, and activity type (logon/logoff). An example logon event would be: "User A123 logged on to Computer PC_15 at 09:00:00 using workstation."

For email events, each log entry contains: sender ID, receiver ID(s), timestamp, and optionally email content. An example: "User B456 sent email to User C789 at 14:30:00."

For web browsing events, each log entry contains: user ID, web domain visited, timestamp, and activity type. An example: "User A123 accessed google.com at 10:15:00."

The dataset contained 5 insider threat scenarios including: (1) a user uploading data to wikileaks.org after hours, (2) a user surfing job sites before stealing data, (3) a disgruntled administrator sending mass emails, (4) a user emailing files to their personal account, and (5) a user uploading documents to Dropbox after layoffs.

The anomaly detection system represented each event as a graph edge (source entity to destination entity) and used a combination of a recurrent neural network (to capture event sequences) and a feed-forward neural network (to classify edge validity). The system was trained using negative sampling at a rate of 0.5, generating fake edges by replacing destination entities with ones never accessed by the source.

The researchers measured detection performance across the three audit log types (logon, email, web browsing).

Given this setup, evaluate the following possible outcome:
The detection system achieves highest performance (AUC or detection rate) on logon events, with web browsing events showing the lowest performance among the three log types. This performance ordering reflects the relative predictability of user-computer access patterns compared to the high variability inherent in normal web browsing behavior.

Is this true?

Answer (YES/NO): YES